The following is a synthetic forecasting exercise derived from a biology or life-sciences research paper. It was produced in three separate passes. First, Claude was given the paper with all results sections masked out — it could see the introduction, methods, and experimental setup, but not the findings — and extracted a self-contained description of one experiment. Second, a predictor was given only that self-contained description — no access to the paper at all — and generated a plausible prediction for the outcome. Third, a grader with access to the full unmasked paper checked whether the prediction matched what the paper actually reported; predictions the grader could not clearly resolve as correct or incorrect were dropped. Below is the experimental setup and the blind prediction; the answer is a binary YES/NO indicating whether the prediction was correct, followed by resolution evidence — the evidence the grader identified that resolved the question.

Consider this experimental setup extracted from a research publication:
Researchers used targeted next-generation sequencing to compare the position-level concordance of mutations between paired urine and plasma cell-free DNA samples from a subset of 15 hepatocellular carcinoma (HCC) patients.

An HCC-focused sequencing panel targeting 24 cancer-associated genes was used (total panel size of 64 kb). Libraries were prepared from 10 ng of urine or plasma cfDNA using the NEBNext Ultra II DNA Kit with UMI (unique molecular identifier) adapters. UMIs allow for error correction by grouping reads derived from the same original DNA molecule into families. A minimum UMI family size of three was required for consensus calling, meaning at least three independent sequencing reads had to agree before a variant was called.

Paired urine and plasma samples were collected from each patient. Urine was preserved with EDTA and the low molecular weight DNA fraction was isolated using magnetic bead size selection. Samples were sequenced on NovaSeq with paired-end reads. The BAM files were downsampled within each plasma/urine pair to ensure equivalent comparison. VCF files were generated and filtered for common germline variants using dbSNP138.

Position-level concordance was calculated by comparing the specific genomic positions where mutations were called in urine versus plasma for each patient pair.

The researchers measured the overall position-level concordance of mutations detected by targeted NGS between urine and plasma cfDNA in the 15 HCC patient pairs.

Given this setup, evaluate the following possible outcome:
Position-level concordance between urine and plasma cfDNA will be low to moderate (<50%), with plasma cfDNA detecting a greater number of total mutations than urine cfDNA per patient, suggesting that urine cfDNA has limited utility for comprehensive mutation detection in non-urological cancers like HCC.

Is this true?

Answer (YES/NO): NO